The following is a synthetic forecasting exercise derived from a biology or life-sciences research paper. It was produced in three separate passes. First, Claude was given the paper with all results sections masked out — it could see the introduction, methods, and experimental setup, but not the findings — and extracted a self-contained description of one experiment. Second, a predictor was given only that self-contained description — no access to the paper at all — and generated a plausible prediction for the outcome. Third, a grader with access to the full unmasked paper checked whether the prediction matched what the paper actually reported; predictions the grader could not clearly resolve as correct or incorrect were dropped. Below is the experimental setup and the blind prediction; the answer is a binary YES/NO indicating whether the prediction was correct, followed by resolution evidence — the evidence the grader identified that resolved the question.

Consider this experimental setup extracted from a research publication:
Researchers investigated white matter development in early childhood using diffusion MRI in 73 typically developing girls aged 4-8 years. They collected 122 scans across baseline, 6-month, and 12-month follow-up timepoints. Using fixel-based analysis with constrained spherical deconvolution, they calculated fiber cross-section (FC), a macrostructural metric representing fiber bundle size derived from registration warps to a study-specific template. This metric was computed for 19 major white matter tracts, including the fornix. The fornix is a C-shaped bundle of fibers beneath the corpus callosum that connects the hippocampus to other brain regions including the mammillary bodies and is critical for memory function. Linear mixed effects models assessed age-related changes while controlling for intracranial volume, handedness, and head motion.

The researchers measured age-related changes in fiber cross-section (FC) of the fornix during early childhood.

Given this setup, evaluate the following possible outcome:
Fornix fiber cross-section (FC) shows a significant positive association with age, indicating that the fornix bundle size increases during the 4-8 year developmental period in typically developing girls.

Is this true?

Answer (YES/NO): YES